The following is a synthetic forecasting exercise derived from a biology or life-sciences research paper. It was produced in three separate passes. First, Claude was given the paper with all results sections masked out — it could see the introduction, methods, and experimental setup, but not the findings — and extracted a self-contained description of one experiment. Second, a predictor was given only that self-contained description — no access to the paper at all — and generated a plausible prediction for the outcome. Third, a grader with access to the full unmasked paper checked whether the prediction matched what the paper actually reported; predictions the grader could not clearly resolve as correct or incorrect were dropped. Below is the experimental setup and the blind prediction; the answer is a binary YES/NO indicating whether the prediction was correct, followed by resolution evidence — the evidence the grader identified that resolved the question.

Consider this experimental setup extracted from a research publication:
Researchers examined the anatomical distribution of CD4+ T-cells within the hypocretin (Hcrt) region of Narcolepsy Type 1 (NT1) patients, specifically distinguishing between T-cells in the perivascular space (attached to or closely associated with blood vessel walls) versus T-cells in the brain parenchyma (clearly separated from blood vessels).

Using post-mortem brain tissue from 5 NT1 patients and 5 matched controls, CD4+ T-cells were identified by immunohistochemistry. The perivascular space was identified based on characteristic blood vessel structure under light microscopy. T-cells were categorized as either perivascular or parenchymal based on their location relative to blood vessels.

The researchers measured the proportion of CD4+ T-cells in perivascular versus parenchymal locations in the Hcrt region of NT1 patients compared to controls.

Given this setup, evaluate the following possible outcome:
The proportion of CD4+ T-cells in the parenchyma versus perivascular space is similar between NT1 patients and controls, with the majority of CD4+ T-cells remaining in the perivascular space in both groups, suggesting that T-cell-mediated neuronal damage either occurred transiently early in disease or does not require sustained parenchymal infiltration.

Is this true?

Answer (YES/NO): NO